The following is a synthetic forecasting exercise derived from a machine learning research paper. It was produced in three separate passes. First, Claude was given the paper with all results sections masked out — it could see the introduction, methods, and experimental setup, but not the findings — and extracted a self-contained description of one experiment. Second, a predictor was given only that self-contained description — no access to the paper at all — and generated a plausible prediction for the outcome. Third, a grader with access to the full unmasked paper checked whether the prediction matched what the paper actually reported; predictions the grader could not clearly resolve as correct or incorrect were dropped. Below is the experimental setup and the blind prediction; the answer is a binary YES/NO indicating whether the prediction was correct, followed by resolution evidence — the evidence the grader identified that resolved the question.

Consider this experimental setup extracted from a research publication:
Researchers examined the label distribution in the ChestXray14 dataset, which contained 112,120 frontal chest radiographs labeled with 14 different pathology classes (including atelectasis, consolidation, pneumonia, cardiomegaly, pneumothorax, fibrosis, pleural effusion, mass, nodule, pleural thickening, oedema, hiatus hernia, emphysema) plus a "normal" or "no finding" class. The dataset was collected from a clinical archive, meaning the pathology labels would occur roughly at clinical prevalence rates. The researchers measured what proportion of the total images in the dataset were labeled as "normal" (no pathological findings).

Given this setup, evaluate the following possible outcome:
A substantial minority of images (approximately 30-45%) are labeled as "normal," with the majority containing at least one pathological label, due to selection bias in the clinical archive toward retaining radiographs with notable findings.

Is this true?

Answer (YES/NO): NO